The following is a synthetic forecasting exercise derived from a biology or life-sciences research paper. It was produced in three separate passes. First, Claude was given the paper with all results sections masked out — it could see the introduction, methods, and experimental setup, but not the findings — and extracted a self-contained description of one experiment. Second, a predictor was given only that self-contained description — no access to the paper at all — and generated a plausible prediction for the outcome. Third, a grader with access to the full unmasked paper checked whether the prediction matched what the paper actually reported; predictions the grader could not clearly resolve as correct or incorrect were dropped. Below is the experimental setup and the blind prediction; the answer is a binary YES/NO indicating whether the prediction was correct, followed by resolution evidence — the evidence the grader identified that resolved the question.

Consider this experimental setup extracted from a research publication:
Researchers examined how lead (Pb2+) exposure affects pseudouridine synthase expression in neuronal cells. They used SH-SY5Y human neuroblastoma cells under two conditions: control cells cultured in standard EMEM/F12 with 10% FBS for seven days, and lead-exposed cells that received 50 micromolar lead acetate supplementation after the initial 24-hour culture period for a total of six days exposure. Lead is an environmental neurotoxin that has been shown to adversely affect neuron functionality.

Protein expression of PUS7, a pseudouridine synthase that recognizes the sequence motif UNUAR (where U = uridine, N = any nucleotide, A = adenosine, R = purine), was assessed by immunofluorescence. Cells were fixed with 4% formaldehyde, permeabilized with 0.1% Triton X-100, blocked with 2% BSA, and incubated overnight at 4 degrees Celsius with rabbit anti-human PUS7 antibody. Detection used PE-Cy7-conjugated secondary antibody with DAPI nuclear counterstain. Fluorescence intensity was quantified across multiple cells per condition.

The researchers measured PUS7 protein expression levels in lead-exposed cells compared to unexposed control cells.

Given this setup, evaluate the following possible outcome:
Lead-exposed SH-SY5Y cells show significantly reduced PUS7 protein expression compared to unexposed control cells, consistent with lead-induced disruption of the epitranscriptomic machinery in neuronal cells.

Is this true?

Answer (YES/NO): NO